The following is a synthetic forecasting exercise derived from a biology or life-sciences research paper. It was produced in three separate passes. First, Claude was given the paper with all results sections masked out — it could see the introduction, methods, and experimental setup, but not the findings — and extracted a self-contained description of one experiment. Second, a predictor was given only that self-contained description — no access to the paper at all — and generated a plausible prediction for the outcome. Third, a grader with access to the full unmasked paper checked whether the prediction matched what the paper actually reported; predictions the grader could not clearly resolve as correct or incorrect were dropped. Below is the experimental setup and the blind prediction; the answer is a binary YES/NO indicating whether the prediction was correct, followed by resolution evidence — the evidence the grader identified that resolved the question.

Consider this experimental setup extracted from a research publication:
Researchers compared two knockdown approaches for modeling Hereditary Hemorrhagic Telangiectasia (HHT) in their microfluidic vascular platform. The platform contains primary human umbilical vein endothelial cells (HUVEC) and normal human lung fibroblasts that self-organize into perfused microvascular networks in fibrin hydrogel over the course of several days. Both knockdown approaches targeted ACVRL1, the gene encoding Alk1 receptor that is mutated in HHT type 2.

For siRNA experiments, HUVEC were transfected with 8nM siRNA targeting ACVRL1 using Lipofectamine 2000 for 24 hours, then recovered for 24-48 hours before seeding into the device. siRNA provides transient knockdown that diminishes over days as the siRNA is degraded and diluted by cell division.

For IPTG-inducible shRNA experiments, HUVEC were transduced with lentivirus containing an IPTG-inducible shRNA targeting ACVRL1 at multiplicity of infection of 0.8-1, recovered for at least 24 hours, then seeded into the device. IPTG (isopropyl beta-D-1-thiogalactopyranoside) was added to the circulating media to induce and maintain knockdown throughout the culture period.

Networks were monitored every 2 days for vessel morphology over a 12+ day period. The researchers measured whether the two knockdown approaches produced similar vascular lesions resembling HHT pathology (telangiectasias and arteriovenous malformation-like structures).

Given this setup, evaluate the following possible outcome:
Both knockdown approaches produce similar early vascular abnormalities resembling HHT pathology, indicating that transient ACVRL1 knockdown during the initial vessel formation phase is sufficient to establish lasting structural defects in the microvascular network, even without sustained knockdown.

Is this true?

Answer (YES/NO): NO